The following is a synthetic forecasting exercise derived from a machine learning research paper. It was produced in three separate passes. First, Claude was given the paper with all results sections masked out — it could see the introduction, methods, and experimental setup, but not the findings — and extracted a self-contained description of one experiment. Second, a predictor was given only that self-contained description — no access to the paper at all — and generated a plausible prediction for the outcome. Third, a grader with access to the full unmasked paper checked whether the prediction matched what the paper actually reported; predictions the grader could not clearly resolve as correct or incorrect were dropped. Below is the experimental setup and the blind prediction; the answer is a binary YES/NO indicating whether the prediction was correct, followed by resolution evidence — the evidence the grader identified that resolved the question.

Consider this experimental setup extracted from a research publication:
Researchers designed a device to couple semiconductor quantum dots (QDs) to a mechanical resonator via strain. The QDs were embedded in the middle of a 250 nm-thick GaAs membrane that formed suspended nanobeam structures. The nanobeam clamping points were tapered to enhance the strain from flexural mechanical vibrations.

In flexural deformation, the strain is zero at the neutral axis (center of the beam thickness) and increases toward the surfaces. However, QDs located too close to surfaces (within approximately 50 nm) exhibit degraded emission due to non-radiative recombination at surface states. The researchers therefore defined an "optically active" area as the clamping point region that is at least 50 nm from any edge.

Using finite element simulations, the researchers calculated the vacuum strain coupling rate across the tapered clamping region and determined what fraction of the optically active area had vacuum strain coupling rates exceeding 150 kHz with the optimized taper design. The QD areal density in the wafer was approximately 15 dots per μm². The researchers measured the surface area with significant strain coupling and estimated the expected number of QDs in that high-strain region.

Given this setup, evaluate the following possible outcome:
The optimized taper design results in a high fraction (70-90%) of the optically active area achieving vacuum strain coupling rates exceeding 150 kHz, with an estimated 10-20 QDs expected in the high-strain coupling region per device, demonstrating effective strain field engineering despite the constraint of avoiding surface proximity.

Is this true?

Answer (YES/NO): NO